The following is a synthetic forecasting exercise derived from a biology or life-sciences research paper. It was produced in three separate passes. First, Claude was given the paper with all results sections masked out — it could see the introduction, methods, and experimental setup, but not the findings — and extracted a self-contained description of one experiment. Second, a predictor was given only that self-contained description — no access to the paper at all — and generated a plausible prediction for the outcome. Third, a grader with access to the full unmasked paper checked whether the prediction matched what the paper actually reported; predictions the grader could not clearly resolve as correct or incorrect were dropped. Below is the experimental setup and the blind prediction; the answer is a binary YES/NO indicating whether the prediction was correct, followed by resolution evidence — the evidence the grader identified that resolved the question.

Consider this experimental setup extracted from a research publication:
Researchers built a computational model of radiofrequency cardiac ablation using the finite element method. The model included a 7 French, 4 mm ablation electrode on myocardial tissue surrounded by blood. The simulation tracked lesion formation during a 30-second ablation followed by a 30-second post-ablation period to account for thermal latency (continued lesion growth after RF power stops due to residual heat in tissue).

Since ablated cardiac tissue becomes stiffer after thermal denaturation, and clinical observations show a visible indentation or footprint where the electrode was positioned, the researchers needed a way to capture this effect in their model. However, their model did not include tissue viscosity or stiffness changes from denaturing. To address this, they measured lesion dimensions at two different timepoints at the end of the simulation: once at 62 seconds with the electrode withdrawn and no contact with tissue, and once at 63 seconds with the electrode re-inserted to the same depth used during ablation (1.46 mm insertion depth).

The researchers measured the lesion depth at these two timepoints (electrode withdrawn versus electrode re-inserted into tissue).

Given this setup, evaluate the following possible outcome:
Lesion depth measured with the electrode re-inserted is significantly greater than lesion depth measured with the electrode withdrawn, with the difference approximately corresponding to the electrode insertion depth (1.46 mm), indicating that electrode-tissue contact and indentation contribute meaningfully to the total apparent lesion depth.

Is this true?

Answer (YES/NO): NO